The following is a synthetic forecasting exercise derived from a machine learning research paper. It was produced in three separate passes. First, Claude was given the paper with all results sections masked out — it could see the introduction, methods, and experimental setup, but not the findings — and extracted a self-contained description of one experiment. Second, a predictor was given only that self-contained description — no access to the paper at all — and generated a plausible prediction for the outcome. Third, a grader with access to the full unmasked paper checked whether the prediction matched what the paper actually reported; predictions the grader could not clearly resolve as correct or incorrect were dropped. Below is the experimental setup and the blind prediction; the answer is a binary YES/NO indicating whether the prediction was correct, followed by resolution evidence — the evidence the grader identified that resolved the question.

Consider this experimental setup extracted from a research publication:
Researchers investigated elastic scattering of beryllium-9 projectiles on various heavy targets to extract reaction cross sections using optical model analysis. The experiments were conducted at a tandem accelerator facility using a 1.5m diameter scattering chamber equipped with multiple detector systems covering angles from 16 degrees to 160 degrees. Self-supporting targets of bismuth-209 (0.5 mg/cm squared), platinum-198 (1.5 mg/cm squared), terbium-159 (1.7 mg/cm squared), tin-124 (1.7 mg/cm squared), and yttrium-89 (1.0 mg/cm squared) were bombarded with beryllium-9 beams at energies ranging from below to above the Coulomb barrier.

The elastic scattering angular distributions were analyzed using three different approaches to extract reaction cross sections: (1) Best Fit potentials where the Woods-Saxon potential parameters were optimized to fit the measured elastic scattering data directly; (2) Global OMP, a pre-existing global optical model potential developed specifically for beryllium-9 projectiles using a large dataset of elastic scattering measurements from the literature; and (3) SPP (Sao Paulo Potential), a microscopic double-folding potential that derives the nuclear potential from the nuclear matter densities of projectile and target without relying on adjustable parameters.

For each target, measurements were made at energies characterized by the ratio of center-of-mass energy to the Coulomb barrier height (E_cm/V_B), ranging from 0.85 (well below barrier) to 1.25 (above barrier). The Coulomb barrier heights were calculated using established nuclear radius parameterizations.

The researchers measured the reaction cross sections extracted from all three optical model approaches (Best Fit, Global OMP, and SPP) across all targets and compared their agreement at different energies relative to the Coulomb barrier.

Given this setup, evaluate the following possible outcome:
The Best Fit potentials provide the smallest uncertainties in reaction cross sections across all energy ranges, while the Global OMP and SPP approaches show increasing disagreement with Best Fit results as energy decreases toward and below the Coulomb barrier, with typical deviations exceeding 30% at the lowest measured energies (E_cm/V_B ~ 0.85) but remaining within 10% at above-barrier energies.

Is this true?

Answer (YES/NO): NO